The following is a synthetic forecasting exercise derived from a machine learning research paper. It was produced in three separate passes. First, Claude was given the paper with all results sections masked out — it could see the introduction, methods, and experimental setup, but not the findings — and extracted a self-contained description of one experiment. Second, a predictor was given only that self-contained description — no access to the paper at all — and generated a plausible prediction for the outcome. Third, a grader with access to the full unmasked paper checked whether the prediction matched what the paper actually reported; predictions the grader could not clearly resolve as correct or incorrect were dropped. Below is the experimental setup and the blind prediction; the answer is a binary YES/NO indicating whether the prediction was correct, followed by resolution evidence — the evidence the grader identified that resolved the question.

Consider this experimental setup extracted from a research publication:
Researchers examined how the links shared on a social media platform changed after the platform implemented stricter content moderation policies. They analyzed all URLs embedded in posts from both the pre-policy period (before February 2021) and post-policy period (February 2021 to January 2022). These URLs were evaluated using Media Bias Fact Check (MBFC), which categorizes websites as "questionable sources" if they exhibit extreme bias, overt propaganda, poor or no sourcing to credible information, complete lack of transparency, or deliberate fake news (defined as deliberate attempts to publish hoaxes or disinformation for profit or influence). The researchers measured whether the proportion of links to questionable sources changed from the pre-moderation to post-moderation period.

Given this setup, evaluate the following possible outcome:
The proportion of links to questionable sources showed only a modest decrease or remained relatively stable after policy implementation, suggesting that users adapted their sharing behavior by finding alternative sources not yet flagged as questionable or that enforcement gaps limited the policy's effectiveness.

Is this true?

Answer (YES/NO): NO